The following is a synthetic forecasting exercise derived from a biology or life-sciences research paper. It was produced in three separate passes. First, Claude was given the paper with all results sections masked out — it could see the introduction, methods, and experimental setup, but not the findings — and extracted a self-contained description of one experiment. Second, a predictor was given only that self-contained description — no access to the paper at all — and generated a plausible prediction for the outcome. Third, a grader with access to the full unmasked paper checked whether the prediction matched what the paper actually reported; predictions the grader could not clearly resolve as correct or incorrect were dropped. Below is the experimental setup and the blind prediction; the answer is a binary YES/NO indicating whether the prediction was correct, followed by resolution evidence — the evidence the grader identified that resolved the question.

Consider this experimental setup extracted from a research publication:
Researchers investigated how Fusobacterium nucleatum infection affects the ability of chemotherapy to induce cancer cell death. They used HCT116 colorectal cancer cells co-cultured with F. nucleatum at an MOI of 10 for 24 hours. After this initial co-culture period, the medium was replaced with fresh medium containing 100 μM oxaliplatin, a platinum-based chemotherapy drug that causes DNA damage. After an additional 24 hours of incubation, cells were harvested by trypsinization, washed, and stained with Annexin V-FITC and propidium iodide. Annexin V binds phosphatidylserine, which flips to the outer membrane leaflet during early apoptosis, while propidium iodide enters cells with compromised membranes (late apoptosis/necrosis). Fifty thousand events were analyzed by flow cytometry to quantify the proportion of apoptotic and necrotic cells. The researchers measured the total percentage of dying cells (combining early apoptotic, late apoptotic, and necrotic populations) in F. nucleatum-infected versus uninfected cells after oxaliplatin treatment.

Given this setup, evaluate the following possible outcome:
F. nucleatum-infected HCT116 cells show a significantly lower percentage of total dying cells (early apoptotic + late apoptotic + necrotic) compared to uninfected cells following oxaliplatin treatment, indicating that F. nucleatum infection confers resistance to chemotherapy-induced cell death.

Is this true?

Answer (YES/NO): YES